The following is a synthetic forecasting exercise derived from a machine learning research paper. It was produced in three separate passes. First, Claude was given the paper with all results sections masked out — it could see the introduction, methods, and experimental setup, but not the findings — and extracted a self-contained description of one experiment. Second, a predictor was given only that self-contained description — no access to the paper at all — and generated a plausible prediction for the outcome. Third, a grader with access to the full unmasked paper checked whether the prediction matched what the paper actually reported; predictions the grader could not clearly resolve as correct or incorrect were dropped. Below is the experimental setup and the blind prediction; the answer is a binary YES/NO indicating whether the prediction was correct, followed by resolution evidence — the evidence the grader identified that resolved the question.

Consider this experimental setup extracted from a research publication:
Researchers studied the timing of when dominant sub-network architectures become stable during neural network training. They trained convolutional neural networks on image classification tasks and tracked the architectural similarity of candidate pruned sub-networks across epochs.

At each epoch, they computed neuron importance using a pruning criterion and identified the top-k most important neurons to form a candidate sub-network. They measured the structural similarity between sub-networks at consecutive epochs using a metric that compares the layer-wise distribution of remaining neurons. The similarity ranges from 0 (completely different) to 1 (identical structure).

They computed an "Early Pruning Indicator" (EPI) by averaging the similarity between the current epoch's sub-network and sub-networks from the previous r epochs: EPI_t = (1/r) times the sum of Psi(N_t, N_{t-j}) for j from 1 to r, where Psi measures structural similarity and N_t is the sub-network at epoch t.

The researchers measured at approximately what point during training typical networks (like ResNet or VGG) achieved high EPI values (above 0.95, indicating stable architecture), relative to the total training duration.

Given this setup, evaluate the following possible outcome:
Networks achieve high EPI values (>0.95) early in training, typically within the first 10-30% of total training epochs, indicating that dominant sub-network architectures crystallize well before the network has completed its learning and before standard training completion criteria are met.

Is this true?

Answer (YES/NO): YES